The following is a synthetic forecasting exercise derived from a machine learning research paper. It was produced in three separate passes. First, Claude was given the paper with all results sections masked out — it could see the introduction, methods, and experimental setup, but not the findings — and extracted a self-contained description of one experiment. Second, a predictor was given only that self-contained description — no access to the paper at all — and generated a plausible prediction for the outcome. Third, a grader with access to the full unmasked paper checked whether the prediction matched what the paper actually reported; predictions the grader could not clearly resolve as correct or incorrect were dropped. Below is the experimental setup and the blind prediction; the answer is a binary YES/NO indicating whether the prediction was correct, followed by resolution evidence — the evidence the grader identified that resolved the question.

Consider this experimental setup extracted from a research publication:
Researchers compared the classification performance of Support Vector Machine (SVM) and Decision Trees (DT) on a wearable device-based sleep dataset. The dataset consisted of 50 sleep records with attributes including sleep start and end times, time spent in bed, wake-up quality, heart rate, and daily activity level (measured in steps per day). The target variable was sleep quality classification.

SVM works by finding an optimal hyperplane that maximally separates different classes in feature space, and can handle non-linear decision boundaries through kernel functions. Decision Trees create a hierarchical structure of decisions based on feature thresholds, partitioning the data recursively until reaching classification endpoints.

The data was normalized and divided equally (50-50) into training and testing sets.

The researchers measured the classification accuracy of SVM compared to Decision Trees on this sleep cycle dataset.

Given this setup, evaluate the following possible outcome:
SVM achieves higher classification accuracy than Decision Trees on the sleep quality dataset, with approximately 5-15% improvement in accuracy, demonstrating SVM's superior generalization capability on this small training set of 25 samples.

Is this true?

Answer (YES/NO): YES